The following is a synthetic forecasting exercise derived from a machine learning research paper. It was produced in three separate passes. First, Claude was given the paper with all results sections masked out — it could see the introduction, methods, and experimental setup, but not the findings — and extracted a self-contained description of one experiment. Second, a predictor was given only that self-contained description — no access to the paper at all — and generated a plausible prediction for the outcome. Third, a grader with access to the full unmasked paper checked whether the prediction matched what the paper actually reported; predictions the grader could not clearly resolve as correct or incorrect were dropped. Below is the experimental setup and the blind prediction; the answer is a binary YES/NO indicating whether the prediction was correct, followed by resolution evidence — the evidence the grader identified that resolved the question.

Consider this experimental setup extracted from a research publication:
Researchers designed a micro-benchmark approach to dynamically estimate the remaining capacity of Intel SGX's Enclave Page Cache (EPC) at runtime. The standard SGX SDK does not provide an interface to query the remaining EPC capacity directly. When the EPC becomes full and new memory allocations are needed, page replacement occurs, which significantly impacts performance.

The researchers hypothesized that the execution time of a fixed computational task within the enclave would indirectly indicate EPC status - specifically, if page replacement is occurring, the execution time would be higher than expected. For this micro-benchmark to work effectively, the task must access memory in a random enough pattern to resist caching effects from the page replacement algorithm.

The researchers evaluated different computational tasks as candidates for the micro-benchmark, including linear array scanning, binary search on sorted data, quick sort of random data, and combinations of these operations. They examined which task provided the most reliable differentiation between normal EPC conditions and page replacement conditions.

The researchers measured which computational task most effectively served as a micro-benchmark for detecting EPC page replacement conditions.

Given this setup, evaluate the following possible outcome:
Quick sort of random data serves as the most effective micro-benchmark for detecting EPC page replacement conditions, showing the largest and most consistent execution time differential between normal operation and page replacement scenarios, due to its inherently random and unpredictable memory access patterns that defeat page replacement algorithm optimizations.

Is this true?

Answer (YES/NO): NO